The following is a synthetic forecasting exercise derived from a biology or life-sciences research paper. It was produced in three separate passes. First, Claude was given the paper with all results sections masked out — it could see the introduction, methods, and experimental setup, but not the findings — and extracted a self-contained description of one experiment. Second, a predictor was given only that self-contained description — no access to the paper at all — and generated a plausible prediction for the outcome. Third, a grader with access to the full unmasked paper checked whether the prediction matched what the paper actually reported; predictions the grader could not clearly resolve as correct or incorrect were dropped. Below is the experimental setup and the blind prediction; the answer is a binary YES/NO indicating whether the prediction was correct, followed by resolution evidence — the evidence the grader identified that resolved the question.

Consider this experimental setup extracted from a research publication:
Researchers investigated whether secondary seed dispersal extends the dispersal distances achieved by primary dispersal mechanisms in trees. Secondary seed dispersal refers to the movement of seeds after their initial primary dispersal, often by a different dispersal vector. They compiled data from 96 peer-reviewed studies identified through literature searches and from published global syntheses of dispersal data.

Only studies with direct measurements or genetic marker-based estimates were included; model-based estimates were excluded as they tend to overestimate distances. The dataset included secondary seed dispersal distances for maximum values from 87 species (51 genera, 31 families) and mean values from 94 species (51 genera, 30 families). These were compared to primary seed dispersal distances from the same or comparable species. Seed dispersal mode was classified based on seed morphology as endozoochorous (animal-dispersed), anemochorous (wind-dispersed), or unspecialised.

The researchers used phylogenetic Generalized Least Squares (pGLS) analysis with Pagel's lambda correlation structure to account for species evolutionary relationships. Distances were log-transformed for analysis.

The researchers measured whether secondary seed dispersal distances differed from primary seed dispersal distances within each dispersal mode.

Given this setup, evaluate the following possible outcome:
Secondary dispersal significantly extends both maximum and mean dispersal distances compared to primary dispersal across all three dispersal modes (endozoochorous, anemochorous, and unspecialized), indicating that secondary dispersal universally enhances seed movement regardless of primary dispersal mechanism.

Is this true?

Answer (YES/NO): NO